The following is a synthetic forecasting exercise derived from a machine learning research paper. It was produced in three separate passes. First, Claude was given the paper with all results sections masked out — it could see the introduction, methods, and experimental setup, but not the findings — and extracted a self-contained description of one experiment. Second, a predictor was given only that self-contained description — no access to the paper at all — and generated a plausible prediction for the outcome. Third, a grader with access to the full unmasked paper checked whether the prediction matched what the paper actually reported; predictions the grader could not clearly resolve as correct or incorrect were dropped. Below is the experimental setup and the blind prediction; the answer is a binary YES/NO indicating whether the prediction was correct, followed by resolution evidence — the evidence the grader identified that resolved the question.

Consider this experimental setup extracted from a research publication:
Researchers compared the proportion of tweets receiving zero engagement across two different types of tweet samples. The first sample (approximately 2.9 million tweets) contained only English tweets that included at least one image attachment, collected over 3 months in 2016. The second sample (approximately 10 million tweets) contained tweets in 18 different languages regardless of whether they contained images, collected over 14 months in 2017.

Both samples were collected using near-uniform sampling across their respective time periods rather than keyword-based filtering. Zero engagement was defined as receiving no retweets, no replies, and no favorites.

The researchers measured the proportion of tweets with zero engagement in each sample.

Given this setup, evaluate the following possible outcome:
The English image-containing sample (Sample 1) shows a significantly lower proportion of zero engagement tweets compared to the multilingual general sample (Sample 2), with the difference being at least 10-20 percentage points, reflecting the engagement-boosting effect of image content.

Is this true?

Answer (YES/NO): NO